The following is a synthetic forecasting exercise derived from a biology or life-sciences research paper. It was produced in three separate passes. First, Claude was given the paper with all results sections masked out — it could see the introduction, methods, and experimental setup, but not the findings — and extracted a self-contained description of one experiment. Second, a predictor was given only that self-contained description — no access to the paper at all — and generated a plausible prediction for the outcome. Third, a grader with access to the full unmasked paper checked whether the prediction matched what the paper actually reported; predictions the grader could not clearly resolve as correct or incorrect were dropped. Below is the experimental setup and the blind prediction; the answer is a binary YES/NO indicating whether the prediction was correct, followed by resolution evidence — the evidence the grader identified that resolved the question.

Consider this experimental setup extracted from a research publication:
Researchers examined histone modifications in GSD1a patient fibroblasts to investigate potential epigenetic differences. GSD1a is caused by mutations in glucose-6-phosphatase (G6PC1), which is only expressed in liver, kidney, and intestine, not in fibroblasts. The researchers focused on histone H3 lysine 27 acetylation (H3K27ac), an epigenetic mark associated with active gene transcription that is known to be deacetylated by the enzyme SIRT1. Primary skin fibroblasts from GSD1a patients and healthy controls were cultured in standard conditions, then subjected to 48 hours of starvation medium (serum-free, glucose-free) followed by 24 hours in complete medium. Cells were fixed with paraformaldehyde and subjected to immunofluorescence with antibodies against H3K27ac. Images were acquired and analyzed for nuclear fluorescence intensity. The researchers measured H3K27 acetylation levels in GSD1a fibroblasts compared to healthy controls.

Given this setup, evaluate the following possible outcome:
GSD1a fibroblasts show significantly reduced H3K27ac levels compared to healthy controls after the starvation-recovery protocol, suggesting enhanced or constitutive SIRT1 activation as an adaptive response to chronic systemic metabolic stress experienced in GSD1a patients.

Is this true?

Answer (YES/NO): NO